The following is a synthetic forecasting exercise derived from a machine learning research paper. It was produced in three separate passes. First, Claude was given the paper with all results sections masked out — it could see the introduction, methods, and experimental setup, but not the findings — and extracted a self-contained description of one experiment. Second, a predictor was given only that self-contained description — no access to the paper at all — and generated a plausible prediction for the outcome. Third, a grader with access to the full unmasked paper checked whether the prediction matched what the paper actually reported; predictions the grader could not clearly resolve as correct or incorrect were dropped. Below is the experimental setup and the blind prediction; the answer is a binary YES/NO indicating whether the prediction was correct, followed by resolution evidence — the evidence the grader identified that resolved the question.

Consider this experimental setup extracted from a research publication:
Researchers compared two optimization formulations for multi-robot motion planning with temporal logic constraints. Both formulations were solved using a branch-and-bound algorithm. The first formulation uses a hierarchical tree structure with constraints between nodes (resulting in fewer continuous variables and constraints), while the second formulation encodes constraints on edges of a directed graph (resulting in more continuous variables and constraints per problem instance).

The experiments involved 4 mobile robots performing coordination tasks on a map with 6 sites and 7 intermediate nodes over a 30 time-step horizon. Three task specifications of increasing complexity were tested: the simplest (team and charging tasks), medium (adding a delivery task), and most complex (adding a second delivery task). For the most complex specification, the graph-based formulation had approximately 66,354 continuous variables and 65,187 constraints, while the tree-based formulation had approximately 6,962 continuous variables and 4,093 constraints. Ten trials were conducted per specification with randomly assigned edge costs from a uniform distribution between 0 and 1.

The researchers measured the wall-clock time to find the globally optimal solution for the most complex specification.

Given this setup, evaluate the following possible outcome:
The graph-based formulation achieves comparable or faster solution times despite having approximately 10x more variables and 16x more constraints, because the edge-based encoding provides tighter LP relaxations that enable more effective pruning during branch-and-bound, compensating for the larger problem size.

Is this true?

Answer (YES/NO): NO